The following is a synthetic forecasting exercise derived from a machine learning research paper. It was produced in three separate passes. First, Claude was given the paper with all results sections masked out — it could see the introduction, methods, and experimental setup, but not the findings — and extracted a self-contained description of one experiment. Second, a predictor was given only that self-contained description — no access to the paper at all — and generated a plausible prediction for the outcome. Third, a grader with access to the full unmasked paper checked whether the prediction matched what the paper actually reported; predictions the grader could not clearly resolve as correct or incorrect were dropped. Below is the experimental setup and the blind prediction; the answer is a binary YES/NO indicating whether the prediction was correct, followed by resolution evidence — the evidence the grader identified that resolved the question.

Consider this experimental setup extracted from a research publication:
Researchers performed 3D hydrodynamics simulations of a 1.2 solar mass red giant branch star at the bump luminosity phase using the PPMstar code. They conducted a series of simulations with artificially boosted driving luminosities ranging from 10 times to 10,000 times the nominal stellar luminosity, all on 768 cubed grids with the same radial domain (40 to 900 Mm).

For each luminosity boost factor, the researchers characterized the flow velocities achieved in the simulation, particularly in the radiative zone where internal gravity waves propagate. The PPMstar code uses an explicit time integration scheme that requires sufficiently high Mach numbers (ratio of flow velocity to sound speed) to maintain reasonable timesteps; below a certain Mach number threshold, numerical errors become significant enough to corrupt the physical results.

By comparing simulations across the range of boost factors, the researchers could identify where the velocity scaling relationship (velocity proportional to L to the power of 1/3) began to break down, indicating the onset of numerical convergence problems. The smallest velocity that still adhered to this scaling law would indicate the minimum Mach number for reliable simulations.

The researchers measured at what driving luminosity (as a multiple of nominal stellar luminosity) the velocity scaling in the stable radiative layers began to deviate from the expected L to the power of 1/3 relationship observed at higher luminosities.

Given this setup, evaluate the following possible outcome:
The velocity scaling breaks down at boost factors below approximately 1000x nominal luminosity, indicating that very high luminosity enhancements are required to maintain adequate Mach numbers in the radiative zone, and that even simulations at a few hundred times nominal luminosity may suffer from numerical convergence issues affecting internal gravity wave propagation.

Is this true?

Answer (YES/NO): NO